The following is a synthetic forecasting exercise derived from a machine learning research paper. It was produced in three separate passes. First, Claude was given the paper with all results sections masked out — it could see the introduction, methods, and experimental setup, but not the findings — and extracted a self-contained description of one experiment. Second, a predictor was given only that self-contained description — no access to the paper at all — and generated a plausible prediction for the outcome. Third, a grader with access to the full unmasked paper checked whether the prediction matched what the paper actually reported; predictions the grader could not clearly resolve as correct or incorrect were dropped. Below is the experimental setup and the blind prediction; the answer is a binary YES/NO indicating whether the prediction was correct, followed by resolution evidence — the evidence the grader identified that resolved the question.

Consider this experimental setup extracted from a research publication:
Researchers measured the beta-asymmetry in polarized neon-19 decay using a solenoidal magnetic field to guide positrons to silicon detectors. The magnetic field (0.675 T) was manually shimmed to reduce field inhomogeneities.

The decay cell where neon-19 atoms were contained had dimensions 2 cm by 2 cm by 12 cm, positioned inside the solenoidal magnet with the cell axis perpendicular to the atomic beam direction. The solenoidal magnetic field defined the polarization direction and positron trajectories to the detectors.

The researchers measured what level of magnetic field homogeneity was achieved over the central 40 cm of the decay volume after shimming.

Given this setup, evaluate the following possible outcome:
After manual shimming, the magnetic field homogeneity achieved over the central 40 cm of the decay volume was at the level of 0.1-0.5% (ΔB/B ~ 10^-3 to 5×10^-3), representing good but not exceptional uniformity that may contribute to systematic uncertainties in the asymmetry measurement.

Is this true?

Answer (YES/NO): NO